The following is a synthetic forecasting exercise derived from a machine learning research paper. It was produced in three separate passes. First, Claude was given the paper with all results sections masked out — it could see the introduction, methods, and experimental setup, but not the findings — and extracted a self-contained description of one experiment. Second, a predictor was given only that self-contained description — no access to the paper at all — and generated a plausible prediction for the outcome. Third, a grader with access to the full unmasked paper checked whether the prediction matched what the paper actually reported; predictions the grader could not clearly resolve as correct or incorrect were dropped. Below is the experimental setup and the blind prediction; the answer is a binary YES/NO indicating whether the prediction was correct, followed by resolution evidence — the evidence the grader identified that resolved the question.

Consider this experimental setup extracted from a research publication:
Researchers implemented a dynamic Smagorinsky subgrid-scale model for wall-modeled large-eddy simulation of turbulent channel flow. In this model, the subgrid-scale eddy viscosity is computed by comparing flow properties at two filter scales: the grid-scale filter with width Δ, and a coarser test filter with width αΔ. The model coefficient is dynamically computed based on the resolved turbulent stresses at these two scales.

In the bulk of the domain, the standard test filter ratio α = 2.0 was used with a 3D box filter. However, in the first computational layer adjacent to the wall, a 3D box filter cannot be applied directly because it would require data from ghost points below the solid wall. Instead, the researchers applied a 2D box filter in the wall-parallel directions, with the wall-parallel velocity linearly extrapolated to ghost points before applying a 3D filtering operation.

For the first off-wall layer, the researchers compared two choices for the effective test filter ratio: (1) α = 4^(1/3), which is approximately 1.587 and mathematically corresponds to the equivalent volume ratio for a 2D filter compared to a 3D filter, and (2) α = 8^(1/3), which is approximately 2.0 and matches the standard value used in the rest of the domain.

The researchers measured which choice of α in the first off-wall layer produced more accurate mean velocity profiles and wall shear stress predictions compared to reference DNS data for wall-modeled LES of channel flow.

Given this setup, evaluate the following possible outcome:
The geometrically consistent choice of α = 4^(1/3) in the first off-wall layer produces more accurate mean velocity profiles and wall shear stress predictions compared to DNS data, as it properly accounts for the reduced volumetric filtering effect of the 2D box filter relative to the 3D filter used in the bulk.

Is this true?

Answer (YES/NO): YES